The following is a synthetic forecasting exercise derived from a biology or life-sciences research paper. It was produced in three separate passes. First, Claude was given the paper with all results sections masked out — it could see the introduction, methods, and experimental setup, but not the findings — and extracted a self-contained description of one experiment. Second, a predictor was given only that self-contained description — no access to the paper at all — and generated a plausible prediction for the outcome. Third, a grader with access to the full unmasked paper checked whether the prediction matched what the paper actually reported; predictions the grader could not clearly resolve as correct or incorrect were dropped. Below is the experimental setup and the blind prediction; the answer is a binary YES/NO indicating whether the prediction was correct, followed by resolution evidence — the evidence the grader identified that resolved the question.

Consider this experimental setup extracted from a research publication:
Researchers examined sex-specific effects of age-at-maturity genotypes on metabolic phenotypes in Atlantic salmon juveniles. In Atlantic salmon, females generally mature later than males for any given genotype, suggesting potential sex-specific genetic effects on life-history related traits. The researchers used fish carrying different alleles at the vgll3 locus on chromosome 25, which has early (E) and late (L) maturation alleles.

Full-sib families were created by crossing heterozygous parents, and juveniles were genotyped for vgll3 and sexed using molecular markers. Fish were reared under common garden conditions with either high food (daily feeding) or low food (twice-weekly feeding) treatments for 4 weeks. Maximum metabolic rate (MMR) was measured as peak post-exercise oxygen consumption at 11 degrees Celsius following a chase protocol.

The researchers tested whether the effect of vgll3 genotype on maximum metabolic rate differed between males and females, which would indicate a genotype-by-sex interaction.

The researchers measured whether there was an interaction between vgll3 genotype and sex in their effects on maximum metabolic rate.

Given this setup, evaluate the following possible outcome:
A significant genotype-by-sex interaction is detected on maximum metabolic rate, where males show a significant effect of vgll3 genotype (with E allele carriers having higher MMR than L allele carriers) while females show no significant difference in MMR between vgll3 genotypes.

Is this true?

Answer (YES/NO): NO